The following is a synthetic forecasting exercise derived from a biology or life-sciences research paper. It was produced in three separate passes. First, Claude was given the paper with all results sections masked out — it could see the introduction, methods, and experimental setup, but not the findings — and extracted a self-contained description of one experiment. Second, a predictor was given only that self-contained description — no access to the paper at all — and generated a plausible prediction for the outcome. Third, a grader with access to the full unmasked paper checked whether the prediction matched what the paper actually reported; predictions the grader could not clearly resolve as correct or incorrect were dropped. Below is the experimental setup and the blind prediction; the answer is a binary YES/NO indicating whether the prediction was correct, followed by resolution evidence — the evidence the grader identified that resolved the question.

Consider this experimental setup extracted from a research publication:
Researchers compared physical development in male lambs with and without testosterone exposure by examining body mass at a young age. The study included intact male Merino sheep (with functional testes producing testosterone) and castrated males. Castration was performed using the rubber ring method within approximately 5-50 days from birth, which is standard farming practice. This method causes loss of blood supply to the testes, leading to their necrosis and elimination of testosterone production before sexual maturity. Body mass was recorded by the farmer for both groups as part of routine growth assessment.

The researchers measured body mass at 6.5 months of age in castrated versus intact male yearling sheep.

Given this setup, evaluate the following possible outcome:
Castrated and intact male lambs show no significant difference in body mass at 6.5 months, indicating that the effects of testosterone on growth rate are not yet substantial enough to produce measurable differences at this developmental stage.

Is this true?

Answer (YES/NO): NO